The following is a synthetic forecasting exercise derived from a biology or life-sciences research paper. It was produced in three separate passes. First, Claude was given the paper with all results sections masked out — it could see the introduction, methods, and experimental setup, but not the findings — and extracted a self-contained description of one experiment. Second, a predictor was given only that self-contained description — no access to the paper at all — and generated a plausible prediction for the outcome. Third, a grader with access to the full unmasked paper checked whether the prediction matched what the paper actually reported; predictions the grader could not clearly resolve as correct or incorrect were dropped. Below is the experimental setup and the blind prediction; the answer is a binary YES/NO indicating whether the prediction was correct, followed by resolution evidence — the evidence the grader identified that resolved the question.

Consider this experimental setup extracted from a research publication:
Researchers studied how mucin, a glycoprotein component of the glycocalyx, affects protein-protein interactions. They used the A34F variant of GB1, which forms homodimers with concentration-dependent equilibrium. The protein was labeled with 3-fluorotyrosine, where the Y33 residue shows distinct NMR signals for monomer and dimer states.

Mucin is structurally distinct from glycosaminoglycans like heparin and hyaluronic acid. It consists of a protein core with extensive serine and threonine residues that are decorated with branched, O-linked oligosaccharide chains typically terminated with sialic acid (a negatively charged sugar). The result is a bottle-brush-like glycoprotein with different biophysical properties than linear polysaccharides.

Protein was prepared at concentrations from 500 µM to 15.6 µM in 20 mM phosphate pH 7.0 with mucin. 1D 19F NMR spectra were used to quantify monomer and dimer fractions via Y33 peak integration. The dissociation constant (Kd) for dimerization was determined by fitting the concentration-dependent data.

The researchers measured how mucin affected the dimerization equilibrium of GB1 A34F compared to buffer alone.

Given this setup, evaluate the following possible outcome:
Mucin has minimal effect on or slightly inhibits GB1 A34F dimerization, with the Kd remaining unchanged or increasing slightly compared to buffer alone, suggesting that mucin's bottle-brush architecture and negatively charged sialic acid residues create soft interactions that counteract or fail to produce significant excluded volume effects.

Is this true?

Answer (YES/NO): NO